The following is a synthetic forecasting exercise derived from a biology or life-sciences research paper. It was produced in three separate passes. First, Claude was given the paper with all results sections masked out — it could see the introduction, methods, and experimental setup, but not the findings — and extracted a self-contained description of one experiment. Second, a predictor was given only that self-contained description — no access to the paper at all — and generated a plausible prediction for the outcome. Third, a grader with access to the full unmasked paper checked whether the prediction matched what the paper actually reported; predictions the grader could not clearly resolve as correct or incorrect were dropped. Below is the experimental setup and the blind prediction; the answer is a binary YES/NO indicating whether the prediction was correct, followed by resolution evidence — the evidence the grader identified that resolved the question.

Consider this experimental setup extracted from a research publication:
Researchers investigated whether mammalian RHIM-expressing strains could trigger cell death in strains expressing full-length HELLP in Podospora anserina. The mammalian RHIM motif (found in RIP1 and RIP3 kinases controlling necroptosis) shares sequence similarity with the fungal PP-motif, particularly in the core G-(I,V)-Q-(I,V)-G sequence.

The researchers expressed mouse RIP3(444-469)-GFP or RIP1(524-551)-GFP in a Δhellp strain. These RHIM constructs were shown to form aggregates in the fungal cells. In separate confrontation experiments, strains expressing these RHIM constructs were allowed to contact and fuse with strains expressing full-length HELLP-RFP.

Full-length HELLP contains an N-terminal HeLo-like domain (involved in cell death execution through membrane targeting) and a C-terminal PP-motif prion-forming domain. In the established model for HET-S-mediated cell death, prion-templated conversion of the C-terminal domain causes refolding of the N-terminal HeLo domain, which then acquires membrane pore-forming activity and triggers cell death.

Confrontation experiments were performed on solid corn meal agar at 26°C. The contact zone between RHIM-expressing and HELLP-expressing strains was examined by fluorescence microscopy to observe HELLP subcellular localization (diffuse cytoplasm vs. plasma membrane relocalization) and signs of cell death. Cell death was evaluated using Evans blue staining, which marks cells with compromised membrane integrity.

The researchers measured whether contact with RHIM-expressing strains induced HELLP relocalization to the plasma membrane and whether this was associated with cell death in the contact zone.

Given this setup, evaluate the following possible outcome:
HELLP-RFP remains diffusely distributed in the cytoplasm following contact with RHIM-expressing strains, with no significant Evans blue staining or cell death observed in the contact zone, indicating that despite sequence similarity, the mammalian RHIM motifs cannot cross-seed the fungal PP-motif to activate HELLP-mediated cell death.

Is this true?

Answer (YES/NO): NO